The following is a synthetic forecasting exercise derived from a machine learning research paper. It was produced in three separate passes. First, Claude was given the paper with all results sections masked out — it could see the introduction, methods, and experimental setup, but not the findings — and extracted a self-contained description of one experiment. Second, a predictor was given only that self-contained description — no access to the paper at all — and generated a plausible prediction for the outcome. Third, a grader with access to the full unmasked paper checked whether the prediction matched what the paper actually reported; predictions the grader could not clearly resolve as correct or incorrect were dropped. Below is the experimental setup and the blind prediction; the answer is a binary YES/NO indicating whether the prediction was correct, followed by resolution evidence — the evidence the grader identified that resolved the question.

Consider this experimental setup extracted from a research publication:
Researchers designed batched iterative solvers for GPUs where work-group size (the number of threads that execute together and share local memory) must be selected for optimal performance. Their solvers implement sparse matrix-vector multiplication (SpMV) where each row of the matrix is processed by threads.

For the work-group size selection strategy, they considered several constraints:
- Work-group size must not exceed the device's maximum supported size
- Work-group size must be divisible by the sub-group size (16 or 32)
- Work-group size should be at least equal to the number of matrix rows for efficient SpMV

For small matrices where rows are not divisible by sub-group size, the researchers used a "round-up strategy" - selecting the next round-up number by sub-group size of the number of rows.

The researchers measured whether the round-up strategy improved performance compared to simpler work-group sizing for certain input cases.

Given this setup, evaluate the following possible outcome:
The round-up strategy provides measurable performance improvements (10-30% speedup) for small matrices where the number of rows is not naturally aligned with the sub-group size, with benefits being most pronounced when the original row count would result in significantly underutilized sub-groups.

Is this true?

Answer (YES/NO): NO